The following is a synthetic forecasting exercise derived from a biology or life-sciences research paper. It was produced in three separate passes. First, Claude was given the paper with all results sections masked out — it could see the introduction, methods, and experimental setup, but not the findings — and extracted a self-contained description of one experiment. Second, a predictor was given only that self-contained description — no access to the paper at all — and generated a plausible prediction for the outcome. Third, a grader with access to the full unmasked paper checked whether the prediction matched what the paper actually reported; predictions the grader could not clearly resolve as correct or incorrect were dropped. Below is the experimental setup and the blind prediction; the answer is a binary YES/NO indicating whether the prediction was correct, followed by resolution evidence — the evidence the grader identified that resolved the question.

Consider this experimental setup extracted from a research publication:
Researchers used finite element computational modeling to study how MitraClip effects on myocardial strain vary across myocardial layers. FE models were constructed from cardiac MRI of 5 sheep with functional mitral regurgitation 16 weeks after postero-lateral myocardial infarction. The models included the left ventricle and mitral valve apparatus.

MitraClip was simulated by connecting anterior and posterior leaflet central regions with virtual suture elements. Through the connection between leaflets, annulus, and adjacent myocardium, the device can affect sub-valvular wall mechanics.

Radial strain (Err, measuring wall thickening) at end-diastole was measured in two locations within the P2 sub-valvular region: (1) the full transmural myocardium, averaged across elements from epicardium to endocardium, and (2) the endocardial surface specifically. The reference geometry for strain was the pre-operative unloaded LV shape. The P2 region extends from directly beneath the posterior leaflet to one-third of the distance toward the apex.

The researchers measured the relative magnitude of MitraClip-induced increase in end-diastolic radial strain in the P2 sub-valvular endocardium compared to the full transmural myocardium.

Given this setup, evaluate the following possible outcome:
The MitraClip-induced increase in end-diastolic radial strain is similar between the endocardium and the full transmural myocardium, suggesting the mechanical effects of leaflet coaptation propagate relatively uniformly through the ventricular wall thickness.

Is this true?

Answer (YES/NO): NO